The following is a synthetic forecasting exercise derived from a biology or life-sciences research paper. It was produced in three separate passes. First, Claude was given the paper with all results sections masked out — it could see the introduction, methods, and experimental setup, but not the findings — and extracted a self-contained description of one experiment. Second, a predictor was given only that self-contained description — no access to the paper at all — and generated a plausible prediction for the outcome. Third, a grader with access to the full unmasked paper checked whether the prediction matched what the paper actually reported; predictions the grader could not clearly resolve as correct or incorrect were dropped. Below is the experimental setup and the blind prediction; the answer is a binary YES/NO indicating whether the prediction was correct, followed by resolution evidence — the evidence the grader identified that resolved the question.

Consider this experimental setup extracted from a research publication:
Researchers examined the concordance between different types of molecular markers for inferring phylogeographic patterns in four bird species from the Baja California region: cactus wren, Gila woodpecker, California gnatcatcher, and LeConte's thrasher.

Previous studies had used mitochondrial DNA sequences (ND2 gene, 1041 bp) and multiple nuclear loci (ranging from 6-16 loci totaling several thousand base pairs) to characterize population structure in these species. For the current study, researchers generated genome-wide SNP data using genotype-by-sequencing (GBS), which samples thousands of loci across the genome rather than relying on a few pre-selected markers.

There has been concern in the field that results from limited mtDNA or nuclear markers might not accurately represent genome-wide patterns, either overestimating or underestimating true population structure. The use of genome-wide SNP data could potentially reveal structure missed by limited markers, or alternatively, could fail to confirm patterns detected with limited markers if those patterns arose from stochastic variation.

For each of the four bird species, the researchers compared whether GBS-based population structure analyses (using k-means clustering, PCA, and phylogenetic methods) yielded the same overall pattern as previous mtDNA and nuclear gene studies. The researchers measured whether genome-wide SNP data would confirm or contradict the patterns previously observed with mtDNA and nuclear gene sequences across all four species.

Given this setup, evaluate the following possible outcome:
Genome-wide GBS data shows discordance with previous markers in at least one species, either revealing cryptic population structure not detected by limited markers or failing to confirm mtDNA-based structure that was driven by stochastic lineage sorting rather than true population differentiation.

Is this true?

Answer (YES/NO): NO